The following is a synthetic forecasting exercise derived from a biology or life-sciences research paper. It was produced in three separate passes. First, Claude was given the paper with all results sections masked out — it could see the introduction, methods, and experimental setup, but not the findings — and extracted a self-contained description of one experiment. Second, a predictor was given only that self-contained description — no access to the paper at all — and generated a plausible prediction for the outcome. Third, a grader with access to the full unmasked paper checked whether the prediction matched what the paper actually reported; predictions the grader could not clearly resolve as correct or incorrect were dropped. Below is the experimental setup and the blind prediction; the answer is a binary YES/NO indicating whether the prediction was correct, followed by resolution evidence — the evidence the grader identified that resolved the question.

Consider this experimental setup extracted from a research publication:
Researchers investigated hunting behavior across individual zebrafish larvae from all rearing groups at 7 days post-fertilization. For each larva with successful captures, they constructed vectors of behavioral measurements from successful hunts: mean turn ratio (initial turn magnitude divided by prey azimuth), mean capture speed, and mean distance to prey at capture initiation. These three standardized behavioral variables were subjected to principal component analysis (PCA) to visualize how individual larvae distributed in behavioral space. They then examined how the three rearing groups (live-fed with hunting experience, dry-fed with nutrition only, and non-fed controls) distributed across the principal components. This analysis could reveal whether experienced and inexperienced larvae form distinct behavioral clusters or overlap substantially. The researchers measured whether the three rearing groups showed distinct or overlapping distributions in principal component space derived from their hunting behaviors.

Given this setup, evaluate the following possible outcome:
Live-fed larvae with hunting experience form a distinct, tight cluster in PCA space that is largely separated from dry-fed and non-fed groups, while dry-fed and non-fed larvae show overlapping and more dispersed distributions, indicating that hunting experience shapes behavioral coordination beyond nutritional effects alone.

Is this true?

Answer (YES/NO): YES